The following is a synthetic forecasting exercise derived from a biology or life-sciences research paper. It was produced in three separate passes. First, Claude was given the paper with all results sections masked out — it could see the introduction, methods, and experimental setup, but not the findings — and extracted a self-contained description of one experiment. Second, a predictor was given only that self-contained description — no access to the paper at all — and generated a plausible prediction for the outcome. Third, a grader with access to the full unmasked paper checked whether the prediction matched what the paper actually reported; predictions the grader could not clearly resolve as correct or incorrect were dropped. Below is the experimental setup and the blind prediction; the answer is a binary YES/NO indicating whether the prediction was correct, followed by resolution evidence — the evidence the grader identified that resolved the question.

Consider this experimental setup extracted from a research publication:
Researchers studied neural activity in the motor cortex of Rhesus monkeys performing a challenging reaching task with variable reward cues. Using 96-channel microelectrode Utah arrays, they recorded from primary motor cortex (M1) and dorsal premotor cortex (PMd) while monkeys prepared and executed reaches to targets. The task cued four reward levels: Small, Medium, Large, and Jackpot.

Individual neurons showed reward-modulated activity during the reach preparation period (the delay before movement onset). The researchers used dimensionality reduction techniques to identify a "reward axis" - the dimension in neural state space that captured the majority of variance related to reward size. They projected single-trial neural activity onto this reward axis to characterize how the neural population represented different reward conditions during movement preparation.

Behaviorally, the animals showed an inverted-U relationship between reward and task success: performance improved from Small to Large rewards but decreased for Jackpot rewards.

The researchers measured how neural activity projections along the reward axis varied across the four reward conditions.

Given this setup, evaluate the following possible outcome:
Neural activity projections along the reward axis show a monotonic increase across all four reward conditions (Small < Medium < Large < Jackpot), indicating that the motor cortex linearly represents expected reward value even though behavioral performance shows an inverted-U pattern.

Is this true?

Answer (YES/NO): YES